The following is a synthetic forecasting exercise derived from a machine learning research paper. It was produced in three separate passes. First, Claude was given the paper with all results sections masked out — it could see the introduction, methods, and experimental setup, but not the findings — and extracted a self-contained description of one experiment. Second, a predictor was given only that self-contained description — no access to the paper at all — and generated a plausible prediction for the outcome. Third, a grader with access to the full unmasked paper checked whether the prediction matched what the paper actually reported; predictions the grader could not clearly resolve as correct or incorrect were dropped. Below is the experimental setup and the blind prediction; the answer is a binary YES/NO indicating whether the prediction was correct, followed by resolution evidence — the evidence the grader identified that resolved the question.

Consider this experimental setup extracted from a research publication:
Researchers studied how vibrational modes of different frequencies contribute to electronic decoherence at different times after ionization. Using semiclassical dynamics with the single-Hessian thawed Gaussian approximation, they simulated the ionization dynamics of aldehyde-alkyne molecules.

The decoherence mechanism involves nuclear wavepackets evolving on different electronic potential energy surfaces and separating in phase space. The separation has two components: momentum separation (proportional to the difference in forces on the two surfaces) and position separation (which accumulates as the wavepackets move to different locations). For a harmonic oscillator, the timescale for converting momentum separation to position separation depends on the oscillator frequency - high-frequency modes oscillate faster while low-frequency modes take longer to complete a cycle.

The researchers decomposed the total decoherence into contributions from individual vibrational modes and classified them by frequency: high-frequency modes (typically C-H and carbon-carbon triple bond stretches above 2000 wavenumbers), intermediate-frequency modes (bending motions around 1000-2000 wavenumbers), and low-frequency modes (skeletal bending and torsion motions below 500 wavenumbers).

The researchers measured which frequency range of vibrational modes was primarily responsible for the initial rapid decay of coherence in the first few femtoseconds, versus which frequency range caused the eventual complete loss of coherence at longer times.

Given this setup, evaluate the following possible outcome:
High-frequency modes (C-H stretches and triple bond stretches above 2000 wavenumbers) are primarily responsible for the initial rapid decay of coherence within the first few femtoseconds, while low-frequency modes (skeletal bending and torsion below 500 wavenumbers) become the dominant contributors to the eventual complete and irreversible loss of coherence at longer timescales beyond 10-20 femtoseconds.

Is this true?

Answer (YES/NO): NO